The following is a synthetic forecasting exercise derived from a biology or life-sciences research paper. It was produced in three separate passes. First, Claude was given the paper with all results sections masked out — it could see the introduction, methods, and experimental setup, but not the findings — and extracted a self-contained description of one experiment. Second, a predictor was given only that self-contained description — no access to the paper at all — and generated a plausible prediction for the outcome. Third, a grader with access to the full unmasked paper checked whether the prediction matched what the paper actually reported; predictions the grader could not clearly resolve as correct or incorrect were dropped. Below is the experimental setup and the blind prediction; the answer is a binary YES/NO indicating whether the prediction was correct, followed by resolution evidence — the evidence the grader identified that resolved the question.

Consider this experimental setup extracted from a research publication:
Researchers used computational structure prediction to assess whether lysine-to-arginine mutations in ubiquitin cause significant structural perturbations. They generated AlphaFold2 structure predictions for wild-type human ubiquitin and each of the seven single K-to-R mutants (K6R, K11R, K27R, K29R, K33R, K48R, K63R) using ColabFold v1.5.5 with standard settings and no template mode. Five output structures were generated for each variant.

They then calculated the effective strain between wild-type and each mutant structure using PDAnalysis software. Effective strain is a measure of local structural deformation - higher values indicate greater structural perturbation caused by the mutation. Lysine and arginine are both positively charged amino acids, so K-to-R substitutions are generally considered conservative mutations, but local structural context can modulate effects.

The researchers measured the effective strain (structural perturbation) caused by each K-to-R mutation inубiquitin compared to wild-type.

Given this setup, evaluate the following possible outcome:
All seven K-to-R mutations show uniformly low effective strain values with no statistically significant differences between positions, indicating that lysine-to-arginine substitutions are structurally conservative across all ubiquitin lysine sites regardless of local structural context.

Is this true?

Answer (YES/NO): NO